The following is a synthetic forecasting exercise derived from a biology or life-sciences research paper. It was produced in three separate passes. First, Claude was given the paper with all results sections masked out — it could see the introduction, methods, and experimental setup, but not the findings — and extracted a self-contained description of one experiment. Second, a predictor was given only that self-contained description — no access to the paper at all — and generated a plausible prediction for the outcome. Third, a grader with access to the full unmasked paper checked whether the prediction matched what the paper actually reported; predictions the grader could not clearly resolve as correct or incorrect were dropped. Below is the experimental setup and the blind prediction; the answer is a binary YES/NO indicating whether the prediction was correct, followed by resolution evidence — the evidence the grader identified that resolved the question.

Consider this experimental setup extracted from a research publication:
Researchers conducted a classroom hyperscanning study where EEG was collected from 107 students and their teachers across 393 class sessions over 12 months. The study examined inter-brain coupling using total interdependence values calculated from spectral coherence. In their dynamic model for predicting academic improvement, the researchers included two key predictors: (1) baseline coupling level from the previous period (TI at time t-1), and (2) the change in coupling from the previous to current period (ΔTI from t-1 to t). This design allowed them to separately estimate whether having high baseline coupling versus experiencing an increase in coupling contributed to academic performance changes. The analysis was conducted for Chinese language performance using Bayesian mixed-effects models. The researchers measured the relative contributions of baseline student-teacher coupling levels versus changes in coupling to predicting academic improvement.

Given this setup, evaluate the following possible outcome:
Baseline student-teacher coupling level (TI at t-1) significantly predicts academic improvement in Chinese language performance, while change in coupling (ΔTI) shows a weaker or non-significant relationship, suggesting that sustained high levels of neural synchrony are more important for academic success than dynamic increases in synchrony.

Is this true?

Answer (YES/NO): NO